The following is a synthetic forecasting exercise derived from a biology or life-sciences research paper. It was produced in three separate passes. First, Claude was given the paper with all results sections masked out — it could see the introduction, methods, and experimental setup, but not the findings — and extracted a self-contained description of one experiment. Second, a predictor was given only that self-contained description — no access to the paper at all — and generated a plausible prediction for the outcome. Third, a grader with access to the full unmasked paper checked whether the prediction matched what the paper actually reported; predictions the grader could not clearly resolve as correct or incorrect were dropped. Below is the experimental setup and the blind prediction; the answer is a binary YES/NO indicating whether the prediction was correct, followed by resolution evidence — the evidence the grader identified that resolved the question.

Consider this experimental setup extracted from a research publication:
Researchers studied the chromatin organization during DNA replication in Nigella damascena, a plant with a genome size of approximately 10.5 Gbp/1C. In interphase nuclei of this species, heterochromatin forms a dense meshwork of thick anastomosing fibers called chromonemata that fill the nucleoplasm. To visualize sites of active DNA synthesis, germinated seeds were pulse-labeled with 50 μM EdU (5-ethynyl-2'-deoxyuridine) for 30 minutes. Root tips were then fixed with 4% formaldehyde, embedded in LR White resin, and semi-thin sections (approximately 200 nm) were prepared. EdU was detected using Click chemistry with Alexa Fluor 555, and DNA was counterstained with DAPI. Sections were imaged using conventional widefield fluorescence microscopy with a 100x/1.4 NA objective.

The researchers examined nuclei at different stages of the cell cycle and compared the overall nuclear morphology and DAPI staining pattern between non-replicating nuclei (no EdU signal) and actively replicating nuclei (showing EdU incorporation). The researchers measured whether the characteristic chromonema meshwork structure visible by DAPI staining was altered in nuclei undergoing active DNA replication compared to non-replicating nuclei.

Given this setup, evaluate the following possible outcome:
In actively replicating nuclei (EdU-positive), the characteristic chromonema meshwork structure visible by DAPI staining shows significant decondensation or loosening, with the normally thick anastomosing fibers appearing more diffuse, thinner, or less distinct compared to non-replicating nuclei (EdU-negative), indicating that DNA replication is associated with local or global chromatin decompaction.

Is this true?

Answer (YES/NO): YES